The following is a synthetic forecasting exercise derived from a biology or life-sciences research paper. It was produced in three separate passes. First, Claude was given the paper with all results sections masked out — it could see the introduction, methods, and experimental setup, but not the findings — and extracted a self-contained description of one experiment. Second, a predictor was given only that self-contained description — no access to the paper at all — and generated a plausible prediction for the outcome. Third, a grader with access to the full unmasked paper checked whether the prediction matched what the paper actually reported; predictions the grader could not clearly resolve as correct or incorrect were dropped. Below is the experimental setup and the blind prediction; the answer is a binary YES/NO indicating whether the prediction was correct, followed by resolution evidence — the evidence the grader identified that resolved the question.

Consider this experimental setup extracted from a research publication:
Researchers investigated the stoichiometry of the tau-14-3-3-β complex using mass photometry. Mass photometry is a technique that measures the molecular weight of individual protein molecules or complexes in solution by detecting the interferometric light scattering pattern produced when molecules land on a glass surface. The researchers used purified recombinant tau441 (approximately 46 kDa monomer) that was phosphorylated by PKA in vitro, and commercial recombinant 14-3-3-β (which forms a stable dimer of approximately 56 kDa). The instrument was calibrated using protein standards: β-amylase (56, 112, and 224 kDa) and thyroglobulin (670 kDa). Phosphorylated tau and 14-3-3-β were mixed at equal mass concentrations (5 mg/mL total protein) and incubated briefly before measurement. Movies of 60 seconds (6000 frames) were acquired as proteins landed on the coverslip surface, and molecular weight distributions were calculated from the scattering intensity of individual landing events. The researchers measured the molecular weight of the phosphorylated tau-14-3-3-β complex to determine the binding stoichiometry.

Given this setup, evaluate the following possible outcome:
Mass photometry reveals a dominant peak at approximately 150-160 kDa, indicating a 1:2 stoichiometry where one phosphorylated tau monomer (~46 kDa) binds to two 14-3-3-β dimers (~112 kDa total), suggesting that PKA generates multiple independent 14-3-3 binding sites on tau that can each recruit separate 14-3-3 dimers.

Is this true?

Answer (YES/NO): NO